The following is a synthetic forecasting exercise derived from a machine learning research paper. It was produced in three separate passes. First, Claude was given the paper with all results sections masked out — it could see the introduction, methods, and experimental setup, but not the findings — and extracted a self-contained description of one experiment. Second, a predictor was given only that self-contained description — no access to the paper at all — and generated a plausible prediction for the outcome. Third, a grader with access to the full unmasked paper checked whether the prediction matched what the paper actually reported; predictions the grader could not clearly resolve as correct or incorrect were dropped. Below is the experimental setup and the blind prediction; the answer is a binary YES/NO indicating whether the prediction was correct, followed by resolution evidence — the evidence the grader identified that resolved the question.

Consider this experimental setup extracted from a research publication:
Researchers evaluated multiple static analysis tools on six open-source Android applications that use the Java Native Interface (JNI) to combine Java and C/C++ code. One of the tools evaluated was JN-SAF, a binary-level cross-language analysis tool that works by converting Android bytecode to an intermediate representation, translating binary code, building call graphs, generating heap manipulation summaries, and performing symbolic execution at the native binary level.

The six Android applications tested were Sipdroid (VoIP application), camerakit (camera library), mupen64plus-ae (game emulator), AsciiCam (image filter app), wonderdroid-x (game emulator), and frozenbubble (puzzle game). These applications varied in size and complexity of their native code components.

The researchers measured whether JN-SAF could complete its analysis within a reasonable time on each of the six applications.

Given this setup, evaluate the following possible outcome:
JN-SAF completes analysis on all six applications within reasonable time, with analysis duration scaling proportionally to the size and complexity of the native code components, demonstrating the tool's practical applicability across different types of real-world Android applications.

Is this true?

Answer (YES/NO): NO